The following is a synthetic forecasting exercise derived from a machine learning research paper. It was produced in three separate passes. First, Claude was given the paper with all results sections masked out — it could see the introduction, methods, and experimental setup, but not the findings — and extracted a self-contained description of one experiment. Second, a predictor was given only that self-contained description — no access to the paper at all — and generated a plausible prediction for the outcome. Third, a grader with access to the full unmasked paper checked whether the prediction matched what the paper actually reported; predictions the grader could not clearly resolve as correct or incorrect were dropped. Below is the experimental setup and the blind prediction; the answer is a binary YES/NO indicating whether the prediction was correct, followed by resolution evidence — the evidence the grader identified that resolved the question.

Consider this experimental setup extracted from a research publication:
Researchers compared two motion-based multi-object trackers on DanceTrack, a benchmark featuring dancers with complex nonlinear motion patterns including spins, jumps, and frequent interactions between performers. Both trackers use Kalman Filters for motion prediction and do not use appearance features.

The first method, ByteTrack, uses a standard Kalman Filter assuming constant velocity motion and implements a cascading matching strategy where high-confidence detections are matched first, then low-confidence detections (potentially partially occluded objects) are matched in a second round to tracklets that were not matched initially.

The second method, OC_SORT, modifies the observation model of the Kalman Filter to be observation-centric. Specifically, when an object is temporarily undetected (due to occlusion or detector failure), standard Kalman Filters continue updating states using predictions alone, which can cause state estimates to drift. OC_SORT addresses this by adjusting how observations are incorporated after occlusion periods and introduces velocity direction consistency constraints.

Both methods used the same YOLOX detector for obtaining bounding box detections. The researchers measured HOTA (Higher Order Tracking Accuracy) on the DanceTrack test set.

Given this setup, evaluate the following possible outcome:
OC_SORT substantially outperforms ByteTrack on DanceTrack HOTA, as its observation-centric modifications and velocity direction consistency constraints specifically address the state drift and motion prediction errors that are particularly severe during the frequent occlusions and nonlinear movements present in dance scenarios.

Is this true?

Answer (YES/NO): YES